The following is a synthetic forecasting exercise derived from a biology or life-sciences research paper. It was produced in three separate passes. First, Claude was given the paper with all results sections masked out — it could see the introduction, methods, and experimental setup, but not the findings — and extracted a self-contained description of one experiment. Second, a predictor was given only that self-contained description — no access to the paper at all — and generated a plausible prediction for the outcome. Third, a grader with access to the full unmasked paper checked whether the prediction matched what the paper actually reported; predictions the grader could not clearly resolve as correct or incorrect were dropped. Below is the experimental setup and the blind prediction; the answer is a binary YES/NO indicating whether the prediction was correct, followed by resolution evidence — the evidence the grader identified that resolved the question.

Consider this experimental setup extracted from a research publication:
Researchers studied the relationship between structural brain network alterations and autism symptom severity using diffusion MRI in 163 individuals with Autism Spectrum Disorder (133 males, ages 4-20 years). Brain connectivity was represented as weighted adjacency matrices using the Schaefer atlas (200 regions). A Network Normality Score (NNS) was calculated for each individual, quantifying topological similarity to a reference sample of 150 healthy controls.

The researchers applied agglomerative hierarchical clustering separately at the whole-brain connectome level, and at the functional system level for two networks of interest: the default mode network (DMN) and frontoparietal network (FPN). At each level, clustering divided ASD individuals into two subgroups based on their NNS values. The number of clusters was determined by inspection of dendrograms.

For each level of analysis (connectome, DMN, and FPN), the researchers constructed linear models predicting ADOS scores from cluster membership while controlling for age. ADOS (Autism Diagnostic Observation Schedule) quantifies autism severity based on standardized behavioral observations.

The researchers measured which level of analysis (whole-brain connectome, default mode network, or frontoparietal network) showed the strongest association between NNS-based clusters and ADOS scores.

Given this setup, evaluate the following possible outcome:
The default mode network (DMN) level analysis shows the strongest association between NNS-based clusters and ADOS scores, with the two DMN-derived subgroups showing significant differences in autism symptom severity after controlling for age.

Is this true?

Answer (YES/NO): NO